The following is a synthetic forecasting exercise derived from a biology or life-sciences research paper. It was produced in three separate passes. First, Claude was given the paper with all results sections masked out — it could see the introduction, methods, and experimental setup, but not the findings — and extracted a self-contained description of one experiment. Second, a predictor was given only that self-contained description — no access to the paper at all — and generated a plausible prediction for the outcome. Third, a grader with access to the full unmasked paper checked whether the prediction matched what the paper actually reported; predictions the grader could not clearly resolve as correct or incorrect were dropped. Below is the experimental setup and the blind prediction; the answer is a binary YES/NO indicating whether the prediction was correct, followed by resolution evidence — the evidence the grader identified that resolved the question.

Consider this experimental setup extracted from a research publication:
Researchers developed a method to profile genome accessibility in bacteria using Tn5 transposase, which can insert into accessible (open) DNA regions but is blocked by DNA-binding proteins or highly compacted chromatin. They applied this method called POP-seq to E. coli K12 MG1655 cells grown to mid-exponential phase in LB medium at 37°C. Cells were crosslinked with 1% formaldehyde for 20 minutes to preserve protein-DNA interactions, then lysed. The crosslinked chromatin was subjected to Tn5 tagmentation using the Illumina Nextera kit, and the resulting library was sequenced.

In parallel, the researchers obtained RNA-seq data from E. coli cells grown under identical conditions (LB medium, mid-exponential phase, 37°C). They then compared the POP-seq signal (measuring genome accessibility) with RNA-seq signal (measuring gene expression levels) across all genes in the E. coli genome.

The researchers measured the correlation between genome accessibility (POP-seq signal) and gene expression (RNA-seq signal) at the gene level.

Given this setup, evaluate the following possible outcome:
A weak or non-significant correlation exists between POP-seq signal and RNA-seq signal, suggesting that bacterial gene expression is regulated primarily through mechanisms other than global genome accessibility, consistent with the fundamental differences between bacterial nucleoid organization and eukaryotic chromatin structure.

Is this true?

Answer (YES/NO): NO